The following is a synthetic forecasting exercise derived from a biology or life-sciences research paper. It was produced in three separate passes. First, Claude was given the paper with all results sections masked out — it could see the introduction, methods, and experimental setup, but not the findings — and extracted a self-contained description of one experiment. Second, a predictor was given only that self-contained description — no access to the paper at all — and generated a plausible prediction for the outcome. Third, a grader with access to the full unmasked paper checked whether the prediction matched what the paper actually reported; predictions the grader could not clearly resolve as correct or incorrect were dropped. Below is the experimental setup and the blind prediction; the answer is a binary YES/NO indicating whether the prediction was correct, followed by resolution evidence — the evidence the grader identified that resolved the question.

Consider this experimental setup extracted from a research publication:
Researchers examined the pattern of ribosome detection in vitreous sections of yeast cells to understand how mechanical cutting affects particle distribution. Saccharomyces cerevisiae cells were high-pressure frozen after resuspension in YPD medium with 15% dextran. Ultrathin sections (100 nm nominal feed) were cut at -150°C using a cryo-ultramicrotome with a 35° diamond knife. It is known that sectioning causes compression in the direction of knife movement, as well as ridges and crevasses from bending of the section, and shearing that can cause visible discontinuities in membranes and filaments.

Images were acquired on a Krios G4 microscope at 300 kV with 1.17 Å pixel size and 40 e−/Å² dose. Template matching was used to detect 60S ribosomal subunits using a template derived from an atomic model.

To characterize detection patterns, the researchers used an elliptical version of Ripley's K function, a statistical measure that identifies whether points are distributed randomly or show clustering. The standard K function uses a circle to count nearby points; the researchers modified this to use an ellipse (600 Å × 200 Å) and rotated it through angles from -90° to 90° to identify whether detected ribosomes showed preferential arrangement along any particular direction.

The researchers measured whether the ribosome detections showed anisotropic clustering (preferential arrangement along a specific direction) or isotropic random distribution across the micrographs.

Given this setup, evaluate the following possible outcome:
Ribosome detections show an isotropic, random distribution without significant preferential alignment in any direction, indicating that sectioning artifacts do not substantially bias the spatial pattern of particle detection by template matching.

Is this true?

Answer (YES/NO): NO